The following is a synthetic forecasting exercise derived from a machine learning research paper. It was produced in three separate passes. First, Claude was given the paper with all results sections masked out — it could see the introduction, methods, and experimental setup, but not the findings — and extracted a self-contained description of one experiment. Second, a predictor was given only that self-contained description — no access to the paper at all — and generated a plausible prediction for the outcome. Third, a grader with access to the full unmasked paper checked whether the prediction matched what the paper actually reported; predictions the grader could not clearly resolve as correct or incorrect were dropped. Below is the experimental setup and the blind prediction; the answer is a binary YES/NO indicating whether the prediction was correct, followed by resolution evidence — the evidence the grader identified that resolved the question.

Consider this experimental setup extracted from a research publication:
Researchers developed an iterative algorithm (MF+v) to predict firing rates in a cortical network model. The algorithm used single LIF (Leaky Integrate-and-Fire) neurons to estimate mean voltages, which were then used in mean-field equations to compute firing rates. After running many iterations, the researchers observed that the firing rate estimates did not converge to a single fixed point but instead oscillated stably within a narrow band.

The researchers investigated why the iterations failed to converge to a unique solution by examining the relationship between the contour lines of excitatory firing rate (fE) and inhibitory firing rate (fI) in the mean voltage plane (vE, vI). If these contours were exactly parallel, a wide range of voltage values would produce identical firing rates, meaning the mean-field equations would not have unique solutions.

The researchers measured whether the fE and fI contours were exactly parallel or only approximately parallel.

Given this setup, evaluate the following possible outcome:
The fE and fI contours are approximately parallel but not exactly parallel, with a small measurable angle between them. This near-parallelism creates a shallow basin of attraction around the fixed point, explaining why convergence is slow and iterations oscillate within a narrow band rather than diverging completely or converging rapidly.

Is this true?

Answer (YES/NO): YES